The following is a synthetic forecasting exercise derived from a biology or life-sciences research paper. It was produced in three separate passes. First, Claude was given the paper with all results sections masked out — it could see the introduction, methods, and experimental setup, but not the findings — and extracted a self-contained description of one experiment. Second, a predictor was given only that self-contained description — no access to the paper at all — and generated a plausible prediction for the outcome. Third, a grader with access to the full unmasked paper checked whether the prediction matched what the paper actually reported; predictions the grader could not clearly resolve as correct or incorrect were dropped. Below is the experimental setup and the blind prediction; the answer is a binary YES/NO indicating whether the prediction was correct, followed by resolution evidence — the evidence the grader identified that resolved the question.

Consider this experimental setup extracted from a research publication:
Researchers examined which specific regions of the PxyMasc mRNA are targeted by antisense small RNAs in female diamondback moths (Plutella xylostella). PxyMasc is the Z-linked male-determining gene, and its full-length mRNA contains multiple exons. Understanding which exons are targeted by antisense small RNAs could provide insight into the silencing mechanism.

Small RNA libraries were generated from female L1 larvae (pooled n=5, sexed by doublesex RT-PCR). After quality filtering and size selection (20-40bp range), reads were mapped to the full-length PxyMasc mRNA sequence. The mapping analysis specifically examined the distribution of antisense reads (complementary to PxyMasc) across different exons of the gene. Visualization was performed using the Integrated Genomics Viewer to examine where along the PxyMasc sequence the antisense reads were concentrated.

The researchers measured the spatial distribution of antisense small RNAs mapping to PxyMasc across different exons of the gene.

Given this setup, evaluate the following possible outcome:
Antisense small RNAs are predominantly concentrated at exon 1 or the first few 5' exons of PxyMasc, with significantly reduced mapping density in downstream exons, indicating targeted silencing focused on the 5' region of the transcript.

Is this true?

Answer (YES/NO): NO